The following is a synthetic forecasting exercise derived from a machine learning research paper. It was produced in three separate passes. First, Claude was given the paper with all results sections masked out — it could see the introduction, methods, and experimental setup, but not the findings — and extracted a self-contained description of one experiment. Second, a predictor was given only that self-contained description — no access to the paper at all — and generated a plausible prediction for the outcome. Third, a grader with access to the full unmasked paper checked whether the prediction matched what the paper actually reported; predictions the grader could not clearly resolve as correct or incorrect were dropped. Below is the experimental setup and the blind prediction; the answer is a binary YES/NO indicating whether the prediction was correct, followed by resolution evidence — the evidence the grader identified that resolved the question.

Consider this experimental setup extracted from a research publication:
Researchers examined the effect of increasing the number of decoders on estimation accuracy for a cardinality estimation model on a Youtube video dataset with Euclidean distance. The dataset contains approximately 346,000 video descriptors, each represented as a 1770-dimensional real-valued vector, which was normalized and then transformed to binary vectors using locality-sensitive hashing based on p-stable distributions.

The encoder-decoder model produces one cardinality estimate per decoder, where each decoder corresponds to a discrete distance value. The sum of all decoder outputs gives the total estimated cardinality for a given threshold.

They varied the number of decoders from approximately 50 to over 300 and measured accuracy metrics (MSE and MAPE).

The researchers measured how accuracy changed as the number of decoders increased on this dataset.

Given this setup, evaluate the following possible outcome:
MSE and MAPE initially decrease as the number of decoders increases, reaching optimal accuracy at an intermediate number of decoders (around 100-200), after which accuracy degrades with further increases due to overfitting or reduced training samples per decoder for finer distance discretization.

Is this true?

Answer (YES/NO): NO